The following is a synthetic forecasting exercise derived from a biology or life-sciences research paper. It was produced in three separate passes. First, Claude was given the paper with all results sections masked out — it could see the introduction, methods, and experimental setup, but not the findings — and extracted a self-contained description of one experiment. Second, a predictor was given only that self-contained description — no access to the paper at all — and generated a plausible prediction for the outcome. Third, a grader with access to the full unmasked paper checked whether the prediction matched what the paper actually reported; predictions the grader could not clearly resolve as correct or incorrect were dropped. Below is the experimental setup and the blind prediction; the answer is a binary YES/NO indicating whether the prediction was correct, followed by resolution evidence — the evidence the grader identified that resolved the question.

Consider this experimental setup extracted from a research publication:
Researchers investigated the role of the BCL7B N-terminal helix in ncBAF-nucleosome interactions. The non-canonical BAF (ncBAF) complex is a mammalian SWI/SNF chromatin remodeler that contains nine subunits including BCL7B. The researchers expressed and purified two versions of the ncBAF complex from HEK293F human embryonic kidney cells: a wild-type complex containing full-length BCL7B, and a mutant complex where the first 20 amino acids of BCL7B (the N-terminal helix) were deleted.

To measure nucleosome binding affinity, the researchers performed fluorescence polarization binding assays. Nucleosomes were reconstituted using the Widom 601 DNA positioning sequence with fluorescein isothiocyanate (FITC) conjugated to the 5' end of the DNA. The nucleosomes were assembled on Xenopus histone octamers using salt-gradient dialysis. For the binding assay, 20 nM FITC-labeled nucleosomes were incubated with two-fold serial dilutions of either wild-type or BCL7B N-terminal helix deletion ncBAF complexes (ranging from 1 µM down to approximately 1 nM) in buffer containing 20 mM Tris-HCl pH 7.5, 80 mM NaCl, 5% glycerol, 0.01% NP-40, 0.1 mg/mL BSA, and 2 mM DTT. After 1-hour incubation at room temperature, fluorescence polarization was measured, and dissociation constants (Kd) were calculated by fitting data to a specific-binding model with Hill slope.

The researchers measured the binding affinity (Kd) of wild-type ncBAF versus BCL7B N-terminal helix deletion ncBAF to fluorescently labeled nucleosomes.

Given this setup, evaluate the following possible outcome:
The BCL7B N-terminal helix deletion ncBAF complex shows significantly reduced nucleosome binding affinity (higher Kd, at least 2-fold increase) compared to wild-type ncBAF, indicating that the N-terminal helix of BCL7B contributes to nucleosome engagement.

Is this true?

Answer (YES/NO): YES